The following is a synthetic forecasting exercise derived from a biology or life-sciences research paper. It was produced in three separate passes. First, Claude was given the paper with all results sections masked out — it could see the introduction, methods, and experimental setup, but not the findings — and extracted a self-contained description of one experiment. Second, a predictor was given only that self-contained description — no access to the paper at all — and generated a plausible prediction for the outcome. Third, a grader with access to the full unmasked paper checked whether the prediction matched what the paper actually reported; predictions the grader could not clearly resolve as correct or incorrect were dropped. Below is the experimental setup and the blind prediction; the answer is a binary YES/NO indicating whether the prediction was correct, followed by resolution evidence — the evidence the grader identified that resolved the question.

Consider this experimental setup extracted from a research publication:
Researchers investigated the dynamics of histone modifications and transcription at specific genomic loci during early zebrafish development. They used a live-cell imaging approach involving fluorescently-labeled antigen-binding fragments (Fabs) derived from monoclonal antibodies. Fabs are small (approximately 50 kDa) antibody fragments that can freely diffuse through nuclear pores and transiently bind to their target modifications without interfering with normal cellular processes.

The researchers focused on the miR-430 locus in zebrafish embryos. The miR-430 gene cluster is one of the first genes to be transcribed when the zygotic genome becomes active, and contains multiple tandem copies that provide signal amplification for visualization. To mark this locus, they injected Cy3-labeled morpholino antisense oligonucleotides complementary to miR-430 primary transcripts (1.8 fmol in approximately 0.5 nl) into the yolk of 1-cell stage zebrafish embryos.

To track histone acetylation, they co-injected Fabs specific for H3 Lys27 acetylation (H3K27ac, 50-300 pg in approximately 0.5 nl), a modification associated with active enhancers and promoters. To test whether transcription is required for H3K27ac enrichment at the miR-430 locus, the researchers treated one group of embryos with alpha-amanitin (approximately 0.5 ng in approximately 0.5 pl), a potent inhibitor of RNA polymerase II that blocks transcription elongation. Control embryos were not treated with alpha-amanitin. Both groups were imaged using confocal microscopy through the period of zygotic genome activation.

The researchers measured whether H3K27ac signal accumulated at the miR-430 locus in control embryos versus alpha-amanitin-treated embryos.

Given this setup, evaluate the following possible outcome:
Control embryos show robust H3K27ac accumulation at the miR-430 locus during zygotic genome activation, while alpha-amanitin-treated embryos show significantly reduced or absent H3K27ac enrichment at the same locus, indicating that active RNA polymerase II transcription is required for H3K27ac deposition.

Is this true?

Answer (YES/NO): NO